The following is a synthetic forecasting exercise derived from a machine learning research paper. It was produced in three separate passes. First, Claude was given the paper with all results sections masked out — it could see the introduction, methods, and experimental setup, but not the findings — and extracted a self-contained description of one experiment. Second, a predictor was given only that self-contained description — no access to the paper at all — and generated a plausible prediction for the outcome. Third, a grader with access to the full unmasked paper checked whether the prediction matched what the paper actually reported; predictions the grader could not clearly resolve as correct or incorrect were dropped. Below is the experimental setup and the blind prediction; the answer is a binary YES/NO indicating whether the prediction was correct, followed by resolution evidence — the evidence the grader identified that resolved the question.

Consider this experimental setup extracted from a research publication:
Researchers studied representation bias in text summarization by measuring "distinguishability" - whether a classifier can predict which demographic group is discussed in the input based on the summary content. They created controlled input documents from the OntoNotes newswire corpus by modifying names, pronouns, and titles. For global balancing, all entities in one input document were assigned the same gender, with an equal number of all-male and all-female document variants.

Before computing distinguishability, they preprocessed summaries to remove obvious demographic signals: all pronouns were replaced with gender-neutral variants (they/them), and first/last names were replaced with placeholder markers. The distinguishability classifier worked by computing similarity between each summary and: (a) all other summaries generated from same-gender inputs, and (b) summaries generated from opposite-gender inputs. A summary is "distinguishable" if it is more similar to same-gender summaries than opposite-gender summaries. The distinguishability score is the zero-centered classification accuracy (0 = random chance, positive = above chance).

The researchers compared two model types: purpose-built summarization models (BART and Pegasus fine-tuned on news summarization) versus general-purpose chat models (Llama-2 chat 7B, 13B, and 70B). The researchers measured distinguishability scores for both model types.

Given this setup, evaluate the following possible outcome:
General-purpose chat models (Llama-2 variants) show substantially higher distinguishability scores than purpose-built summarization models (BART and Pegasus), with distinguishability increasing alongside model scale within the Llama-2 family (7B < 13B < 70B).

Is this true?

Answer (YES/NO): NO